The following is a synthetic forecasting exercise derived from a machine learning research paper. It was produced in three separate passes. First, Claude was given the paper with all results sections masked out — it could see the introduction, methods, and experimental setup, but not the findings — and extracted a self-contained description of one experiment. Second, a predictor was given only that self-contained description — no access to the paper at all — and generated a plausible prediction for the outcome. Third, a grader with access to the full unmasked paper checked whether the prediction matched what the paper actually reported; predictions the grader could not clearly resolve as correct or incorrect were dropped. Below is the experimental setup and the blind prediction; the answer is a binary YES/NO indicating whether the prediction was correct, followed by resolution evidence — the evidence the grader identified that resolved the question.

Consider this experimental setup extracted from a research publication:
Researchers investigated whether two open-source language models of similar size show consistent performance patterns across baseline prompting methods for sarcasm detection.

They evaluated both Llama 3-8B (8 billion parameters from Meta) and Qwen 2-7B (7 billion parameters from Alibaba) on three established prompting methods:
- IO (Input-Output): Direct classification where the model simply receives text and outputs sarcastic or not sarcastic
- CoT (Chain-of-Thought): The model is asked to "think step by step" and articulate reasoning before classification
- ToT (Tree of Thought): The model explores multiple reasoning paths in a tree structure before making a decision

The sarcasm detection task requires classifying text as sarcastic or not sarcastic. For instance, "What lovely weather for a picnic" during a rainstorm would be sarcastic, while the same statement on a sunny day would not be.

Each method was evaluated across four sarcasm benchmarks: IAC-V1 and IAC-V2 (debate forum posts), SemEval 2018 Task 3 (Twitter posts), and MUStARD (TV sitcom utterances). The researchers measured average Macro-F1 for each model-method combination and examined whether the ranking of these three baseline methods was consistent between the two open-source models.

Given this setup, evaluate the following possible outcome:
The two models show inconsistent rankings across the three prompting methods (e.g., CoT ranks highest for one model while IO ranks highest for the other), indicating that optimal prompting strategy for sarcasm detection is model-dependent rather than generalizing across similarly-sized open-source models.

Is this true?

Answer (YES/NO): YES